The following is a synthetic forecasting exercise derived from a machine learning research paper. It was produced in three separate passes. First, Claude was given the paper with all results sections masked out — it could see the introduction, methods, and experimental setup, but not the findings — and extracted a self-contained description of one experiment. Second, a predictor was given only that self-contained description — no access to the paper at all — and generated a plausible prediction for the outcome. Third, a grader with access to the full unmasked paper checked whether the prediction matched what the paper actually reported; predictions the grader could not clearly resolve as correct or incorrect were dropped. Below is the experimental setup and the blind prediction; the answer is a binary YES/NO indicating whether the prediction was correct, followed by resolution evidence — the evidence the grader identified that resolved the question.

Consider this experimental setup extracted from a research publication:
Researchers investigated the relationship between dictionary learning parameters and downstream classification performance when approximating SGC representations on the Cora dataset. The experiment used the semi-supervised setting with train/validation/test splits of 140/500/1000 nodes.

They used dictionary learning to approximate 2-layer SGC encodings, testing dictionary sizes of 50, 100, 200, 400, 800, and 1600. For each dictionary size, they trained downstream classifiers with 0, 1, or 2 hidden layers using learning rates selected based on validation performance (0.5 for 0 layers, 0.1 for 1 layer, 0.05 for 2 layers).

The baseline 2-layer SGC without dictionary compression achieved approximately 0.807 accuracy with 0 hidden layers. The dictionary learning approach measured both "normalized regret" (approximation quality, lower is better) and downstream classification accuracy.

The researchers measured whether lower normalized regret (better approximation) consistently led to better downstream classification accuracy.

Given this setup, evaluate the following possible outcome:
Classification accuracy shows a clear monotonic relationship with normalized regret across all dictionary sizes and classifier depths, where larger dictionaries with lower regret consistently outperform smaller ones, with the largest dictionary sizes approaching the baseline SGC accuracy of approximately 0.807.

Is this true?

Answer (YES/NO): NO